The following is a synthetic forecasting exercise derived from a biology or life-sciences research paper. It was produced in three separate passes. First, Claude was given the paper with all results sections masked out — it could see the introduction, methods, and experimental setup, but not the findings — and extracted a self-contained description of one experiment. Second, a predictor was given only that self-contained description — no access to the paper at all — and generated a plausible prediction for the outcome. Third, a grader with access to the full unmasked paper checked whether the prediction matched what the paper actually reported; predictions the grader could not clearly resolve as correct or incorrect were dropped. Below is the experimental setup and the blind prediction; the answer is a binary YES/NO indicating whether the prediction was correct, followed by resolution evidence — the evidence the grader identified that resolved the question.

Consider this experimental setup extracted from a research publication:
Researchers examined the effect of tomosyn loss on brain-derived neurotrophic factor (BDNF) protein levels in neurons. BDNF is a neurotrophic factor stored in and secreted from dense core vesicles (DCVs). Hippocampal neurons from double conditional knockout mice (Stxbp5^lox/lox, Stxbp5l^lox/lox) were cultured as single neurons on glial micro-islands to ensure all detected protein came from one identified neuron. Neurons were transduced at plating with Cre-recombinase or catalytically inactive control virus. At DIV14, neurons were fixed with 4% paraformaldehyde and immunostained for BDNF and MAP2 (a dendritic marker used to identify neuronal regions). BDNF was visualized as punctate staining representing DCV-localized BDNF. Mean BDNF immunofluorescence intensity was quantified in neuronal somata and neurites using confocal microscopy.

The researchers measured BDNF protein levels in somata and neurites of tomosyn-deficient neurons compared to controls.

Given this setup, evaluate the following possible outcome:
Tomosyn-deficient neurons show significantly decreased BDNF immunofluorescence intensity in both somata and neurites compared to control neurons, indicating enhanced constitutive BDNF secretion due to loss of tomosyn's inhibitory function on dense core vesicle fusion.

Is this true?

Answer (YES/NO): NO